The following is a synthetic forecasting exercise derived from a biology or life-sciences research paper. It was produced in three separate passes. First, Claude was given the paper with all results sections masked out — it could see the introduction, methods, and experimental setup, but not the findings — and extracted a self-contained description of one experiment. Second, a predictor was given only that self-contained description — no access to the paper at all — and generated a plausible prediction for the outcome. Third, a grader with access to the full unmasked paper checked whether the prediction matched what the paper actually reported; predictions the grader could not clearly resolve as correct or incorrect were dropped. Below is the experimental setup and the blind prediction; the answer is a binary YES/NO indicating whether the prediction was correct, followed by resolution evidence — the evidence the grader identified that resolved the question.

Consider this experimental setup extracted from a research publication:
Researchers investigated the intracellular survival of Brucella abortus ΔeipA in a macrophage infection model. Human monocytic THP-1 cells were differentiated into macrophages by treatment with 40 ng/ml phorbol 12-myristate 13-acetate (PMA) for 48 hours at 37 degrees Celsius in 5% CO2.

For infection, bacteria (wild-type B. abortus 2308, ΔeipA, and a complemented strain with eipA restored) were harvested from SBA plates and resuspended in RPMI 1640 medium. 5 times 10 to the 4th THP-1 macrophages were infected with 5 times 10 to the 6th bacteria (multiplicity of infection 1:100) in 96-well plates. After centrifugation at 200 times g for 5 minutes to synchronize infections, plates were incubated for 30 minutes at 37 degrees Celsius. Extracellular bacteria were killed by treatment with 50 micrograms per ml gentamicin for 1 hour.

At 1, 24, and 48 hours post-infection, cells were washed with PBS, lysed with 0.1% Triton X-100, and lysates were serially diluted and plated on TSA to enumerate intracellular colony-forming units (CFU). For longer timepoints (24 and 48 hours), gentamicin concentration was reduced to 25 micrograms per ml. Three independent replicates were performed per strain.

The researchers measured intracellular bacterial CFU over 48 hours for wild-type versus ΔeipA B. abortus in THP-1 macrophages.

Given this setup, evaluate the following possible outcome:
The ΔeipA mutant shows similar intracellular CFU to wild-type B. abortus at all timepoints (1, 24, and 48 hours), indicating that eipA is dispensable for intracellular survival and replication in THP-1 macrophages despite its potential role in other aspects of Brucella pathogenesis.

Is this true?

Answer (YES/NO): NO